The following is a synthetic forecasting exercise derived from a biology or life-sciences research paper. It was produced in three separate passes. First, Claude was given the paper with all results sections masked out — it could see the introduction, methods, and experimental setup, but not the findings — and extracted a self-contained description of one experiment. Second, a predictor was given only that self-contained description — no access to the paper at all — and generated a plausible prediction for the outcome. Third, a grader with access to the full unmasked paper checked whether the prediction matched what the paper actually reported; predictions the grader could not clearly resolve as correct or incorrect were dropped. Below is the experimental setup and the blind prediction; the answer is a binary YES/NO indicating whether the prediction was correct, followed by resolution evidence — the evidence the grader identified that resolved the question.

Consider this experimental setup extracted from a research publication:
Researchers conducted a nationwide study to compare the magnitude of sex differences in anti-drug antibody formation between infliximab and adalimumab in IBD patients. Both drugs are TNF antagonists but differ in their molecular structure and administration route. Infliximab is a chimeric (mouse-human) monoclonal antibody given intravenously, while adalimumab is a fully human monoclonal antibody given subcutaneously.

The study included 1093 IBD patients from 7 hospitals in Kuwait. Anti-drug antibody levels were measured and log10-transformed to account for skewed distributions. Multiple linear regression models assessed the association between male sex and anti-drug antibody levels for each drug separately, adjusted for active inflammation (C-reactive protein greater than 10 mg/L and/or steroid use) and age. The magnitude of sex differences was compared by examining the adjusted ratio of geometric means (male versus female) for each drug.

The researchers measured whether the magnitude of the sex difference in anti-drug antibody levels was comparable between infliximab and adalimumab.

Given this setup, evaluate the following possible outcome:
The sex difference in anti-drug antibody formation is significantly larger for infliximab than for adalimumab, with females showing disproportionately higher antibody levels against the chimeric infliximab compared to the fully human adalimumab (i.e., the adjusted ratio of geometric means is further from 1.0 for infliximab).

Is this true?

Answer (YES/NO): NO